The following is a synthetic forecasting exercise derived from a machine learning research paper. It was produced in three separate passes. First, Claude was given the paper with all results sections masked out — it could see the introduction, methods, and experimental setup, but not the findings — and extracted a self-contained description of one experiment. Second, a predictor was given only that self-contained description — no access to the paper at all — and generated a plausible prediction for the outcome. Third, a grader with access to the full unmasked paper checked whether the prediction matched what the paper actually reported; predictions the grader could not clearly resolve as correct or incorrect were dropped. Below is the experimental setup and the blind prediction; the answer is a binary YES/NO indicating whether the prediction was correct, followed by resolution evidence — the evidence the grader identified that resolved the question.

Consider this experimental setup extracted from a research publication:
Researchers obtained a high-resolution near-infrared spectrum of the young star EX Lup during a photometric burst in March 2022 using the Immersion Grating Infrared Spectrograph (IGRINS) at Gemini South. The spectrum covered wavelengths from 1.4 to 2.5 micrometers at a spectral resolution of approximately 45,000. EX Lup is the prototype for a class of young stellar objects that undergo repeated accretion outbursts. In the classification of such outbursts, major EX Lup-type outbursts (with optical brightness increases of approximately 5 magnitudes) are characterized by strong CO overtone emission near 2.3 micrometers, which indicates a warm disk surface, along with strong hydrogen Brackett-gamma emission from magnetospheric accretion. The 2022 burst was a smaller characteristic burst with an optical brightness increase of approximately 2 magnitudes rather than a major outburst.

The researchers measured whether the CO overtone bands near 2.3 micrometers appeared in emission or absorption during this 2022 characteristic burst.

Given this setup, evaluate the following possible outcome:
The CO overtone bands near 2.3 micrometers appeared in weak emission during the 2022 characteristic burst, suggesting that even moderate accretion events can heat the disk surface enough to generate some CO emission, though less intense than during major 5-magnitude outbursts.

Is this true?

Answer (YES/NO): NO